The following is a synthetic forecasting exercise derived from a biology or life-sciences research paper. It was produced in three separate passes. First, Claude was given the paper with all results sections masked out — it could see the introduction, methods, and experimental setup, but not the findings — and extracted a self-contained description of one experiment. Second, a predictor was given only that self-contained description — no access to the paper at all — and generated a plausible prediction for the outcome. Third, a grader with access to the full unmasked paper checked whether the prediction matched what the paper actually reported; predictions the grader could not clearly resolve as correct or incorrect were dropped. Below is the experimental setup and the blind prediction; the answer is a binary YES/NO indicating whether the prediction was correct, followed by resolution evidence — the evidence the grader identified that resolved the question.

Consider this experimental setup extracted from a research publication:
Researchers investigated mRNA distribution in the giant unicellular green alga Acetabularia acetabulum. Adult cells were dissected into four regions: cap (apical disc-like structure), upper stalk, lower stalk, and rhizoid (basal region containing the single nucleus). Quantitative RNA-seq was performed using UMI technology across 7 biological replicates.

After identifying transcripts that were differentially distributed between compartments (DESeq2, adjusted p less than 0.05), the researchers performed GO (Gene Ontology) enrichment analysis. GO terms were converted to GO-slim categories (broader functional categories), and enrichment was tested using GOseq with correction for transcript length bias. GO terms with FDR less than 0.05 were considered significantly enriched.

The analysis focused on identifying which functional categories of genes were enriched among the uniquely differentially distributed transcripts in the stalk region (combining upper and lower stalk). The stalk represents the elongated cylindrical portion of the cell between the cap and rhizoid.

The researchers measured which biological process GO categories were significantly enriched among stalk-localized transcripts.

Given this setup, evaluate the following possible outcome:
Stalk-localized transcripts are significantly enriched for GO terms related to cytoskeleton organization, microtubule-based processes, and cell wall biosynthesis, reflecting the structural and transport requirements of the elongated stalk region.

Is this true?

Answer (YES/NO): NO